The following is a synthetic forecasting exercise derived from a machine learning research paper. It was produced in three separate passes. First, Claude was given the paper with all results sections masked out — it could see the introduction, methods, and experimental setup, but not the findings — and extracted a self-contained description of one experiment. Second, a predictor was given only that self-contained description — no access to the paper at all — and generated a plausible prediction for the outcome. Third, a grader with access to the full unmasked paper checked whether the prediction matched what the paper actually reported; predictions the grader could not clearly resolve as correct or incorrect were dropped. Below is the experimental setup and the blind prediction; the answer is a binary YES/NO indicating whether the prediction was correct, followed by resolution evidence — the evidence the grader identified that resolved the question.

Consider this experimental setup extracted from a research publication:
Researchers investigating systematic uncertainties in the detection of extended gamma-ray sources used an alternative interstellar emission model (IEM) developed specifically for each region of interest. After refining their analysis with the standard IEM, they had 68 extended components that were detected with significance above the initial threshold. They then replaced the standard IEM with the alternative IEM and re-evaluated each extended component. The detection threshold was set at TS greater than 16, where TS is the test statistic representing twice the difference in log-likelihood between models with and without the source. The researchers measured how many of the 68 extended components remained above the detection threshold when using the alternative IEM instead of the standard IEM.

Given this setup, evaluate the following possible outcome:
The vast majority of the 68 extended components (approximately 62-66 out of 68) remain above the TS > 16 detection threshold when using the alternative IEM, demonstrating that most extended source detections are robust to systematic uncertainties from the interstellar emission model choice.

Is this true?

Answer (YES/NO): NO